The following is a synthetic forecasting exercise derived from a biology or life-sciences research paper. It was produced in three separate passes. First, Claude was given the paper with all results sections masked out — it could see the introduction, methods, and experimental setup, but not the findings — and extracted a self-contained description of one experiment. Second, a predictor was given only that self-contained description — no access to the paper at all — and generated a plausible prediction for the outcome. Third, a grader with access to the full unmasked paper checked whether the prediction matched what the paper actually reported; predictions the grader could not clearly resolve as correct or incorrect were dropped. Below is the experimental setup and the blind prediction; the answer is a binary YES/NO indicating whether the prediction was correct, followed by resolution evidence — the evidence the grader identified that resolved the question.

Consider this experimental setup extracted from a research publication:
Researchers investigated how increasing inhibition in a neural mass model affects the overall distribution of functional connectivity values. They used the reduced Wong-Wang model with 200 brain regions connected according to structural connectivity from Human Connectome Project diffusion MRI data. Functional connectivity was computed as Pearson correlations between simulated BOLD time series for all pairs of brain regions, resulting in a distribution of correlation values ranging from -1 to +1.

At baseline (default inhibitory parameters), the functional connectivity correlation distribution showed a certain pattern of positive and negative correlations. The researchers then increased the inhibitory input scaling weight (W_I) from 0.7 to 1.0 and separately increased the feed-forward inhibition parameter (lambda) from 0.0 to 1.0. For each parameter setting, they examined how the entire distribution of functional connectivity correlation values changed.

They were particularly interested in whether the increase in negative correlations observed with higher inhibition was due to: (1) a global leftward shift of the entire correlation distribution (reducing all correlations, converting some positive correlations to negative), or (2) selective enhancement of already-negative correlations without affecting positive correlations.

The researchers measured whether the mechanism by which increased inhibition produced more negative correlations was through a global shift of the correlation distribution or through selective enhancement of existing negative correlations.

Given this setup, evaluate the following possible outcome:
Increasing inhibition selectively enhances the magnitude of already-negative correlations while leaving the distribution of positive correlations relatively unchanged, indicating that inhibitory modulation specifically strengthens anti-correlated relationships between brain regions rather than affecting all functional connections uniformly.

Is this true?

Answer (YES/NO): NO